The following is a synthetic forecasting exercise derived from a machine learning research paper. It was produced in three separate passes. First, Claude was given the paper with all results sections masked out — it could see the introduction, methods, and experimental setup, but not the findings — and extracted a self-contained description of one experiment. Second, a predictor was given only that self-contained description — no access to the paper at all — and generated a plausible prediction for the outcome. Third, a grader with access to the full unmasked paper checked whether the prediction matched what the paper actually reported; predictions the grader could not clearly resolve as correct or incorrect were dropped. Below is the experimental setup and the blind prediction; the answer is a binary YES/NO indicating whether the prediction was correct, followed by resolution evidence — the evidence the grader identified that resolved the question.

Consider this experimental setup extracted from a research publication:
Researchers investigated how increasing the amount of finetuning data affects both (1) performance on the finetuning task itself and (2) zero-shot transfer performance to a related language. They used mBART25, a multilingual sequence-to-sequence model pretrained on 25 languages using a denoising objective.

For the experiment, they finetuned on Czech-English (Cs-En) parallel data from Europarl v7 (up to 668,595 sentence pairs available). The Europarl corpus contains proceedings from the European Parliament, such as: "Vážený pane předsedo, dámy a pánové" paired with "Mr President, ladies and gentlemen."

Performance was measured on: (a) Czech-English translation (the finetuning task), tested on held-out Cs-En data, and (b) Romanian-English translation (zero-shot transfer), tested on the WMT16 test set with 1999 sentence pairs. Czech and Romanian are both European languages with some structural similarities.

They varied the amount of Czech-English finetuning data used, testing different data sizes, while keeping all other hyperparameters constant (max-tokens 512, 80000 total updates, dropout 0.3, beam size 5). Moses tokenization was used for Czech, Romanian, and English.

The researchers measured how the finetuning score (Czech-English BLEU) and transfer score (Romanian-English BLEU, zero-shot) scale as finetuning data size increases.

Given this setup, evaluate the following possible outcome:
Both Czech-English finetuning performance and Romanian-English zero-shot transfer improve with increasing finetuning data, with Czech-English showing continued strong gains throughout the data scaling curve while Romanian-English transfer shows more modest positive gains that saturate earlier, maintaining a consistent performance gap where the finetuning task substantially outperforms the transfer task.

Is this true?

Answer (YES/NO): NO